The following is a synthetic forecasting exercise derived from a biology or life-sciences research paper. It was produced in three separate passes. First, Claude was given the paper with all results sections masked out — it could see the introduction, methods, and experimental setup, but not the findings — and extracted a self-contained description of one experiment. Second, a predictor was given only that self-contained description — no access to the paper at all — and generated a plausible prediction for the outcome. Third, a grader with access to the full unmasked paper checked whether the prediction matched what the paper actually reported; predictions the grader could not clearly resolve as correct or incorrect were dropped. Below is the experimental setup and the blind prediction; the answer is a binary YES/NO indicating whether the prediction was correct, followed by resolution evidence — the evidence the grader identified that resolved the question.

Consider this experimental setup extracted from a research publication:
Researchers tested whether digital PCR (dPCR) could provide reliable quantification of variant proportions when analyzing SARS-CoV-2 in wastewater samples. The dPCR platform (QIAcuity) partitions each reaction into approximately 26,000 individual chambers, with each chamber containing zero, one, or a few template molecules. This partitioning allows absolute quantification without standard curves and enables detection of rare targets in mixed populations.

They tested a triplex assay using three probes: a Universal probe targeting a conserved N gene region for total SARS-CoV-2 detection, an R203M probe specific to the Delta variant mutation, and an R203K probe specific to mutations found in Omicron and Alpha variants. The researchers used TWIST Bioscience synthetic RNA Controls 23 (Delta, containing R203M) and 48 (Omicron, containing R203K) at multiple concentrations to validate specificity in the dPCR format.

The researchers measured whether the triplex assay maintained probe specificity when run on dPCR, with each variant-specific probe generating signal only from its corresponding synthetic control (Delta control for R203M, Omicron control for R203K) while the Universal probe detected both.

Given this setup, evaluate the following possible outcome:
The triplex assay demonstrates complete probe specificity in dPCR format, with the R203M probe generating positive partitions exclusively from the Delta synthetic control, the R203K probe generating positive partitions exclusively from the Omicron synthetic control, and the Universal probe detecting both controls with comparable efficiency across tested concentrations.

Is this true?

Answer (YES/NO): NO